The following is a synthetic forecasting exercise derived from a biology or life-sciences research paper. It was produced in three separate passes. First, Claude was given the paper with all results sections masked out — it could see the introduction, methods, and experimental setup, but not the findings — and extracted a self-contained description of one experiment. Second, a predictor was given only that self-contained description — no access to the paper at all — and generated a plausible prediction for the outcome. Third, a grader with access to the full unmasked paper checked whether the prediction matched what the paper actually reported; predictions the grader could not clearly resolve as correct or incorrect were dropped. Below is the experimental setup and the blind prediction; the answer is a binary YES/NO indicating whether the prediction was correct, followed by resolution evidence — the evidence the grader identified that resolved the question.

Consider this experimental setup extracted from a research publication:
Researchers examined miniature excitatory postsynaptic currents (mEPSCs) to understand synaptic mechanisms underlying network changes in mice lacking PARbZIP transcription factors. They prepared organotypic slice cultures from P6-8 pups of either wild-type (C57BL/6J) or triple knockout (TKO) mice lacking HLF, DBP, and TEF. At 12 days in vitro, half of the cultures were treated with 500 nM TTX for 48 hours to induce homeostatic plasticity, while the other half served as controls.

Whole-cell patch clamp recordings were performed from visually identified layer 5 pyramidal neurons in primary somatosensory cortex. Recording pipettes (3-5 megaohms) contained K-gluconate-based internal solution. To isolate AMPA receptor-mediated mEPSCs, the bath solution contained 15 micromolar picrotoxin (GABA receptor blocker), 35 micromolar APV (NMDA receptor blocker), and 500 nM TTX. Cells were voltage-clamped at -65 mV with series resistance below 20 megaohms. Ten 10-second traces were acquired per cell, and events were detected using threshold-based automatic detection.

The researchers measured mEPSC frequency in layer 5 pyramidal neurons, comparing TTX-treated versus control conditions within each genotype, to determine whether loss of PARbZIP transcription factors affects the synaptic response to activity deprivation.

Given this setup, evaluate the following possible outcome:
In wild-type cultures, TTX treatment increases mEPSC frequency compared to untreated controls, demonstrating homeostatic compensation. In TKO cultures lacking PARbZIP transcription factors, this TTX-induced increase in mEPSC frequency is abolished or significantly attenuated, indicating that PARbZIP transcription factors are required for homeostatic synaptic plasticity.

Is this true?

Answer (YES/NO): NO